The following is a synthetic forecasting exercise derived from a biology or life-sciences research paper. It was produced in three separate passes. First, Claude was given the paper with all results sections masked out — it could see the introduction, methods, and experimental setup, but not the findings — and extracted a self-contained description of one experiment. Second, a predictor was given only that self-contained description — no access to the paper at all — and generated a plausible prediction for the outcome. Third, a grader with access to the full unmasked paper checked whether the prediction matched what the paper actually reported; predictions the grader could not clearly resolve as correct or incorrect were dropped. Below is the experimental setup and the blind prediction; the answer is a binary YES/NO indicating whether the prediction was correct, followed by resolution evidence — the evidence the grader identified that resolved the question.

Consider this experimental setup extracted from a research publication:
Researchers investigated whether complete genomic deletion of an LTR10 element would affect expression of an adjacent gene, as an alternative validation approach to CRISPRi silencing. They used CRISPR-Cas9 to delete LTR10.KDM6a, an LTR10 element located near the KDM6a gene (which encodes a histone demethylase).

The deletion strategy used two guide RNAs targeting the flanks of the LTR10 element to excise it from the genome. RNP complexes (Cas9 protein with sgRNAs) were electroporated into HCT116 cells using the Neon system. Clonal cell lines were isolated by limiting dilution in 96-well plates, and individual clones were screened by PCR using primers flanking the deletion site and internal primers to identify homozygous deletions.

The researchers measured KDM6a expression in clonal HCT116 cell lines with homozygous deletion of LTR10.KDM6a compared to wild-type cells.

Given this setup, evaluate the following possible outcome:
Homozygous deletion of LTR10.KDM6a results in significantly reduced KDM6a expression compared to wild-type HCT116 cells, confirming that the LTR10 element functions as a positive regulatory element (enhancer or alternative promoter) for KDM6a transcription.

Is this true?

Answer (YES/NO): NO